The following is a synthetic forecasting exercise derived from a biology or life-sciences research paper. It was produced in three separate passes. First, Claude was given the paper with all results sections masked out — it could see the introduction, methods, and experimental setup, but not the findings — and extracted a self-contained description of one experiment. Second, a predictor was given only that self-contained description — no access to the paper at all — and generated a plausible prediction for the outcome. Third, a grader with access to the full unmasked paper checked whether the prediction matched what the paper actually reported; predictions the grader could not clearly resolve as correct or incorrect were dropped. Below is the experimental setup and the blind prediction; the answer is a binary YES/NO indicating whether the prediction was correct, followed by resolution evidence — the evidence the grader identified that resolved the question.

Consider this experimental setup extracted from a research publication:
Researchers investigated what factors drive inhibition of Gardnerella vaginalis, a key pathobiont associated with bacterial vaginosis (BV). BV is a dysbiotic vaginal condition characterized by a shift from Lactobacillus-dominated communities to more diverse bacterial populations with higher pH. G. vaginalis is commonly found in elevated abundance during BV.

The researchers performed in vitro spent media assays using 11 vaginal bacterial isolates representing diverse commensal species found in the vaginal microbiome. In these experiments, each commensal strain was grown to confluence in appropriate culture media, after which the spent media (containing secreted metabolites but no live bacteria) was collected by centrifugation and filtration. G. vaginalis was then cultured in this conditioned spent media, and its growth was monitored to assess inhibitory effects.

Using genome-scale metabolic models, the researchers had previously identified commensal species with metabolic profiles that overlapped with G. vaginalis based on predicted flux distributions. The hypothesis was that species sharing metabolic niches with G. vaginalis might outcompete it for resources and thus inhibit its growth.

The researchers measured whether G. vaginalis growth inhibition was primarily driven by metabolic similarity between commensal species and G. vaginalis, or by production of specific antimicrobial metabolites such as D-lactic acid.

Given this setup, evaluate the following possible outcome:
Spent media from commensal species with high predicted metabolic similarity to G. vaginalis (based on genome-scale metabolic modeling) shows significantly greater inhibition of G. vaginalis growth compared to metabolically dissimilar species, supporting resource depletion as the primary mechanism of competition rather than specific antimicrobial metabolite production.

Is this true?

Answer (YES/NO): NO